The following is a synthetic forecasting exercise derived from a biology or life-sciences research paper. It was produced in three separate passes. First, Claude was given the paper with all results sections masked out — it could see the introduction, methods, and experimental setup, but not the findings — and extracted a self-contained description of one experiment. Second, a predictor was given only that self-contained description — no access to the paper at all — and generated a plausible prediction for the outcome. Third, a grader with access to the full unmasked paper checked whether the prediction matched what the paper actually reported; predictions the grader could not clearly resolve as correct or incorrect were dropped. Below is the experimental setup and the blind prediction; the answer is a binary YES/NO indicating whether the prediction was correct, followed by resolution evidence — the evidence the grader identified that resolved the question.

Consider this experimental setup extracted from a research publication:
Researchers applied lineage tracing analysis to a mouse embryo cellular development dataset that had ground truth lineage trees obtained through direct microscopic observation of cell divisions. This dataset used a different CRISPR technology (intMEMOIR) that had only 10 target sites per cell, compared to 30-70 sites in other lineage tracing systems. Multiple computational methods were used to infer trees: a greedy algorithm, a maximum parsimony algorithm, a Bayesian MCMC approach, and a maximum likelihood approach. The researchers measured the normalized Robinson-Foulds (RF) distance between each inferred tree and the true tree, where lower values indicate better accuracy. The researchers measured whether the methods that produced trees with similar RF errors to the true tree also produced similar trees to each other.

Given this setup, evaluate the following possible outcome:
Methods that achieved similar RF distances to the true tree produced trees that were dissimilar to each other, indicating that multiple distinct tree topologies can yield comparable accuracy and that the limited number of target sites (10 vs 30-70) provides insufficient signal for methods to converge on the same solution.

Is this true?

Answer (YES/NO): YES